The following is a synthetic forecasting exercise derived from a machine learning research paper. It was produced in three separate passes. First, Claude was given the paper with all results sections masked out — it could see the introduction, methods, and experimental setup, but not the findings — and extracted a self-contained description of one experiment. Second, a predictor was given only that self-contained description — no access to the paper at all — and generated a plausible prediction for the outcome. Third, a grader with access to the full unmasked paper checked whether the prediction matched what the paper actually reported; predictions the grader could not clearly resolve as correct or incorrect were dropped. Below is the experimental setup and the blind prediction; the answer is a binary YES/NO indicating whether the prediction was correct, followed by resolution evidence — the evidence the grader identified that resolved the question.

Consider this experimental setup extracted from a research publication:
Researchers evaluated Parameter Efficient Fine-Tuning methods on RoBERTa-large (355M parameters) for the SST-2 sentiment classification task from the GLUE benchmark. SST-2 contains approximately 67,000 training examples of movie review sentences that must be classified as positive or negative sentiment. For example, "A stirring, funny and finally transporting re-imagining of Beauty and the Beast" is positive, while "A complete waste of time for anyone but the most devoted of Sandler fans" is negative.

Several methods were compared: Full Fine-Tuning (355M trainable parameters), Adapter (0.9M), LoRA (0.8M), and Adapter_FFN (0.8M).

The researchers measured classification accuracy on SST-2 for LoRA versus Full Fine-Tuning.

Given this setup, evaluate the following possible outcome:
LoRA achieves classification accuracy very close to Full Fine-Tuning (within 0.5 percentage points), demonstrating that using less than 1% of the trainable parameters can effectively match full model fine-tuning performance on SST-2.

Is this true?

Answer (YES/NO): YES